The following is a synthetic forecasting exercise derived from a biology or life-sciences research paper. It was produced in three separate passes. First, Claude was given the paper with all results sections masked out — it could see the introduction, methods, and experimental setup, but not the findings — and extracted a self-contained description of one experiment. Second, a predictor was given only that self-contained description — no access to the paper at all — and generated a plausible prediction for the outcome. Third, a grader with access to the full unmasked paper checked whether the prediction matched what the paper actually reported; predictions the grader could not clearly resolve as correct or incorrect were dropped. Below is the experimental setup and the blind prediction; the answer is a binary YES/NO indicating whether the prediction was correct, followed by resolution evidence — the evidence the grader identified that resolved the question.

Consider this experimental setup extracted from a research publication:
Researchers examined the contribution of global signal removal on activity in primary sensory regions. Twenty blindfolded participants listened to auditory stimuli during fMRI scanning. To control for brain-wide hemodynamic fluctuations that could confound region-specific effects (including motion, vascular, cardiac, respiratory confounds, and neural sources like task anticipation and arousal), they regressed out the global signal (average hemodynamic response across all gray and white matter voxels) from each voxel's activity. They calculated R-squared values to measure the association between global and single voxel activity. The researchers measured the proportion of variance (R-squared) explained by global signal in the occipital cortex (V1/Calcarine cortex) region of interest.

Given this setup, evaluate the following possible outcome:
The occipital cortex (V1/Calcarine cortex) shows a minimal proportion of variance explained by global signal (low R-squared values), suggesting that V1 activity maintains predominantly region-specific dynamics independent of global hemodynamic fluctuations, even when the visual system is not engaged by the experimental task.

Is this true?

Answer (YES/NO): NO